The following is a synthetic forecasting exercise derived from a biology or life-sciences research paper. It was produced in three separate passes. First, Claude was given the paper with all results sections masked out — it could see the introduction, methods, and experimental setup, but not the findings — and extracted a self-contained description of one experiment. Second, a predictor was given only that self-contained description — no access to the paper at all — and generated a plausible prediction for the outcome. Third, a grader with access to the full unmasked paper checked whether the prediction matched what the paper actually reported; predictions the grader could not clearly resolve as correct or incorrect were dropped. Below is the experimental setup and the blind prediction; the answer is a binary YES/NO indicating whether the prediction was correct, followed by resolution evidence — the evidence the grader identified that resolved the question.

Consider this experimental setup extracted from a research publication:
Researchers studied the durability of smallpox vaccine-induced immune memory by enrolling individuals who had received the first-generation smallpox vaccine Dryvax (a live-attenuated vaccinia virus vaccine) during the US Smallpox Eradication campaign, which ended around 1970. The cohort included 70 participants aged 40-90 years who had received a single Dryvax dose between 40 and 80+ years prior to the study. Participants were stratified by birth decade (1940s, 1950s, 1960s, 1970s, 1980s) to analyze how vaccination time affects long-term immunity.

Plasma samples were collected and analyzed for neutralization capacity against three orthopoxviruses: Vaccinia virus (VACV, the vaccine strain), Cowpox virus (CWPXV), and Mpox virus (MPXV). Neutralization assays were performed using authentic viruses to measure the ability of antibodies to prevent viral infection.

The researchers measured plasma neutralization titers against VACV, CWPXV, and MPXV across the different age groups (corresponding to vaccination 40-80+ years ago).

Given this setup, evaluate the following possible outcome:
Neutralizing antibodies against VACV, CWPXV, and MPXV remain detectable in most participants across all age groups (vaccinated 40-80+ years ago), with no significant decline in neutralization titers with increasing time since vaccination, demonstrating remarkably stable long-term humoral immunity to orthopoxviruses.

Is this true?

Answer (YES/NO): NO